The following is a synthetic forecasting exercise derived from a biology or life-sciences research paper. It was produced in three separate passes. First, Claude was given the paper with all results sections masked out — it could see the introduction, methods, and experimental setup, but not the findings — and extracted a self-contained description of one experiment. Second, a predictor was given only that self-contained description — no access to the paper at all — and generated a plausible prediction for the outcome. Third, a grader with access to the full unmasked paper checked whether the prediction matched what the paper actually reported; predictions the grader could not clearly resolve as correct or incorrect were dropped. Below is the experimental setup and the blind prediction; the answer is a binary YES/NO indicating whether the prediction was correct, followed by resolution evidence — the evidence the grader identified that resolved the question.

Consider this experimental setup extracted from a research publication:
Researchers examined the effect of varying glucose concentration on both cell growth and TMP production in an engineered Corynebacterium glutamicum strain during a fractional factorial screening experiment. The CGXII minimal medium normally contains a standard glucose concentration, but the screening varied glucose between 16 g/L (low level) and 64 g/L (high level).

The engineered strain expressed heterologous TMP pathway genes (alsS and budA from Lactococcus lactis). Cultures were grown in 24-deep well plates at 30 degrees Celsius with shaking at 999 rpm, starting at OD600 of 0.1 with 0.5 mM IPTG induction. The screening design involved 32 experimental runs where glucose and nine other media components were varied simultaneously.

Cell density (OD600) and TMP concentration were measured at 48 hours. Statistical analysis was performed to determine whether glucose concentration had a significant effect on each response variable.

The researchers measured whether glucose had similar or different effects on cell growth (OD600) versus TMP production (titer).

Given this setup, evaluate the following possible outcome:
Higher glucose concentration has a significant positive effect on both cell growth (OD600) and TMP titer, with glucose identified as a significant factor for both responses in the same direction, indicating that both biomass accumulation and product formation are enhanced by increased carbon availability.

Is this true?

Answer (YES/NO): YES